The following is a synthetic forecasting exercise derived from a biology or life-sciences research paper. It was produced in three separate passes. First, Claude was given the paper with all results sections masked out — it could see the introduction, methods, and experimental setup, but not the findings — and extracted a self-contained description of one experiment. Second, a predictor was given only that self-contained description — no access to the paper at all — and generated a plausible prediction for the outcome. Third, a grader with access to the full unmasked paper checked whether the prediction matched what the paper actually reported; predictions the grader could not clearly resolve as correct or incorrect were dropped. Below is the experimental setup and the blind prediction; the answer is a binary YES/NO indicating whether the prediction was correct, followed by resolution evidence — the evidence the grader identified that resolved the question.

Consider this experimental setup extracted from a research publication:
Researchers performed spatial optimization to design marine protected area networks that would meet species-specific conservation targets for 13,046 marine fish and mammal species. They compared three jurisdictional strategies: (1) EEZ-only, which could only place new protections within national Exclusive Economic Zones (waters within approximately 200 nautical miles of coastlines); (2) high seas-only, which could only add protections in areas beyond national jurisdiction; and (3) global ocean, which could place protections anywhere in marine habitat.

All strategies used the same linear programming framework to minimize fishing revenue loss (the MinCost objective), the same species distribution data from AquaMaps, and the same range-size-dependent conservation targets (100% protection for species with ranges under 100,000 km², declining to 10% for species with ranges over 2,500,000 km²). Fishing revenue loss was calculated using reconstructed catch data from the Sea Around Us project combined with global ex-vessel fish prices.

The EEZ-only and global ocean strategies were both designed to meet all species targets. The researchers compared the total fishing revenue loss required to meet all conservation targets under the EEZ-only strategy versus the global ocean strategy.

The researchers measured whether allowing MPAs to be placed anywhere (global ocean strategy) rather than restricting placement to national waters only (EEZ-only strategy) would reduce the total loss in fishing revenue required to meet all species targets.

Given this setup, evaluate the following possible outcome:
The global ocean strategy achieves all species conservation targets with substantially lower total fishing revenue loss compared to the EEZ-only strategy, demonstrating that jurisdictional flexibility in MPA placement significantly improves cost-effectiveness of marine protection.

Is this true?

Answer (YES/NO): YES